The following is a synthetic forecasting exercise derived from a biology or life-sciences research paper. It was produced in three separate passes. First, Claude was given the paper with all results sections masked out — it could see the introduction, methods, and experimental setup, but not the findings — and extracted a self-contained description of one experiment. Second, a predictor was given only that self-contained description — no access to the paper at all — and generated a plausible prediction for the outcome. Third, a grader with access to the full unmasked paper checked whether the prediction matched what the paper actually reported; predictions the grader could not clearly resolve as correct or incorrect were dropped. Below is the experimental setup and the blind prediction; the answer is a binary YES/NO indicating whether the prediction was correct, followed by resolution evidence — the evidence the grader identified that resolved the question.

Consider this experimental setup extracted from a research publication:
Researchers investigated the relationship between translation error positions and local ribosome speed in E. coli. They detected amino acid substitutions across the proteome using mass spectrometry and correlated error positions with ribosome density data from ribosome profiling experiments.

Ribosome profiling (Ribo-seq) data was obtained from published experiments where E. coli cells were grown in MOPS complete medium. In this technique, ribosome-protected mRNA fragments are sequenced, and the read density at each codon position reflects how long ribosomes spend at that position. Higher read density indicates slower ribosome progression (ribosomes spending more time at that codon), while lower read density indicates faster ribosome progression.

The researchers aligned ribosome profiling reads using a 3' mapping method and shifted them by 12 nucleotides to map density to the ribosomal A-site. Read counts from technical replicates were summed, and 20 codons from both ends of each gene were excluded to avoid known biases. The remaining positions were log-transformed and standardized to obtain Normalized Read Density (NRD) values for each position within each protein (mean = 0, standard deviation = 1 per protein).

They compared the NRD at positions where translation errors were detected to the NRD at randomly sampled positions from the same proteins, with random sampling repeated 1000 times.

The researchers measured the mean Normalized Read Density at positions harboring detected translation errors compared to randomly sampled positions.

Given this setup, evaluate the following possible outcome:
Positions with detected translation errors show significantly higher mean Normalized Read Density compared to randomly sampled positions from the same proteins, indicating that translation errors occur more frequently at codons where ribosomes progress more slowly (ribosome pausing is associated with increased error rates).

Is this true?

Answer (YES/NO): NO